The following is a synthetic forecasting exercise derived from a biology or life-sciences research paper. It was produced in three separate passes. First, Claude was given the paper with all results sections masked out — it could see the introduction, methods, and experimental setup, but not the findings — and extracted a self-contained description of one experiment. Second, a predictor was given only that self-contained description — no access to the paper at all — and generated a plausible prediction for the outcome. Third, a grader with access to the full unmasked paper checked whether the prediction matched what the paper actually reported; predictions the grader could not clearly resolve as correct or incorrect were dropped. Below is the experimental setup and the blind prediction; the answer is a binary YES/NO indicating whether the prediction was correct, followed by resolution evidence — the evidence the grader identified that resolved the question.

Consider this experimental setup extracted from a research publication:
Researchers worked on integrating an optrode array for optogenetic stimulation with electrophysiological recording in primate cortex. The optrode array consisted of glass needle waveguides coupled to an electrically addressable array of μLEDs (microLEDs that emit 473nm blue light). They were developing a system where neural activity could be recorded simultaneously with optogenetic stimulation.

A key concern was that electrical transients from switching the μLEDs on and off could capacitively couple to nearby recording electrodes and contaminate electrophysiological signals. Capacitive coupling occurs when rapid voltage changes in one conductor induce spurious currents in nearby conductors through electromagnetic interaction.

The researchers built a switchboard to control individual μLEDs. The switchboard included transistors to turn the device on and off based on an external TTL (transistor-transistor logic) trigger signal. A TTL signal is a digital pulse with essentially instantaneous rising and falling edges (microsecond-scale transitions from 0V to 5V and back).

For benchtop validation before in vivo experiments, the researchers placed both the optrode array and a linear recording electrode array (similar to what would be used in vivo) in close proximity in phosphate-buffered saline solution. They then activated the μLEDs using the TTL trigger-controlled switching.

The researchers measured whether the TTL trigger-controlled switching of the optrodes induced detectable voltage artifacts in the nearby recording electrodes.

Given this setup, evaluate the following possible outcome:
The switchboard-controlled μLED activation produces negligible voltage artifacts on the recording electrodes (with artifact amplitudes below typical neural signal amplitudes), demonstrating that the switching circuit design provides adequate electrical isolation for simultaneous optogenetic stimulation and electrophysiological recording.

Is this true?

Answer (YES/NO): NO